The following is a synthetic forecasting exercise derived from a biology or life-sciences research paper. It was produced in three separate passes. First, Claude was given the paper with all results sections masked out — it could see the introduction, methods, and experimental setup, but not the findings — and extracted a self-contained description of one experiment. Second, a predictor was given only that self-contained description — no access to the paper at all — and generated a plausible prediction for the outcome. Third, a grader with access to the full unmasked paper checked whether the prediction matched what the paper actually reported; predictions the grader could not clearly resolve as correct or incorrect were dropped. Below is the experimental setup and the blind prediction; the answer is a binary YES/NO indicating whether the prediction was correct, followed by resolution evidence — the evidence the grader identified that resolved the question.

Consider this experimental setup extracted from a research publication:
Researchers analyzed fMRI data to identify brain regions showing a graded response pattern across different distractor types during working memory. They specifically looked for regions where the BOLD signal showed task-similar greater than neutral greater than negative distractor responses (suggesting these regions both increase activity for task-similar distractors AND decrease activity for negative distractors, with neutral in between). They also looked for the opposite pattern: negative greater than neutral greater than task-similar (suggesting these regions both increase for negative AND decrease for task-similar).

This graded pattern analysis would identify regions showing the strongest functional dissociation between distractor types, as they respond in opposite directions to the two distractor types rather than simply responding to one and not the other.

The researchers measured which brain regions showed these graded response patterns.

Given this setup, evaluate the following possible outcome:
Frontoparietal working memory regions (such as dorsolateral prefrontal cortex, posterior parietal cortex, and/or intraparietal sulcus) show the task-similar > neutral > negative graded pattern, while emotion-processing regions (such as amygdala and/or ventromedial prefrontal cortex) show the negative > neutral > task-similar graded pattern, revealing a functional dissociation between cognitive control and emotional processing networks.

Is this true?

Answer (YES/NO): NO